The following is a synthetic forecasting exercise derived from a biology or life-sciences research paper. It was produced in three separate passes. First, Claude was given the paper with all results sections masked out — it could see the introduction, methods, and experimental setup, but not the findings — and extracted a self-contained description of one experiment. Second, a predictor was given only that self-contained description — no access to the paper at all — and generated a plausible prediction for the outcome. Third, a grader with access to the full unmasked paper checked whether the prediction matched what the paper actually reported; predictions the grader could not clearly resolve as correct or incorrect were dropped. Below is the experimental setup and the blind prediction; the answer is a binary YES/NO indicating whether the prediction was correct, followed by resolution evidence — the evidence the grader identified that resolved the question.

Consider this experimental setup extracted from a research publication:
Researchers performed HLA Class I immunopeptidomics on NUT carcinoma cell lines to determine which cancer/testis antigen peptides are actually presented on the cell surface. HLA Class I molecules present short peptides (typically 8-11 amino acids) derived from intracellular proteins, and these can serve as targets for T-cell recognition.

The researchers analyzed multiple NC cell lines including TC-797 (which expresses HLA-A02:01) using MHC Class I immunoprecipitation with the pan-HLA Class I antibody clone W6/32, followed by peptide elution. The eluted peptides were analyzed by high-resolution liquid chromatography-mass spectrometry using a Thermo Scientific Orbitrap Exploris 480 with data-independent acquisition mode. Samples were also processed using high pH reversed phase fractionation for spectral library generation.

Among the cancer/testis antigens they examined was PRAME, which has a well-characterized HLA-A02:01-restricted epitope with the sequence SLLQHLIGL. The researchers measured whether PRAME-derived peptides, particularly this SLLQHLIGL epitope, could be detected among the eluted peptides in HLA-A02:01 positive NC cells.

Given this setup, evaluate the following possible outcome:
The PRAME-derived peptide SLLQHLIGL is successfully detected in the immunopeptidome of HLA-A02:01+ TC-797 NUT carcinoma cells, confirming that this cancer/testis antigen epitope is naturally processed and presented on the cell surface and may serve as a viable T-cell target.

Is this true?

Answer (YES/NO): NO